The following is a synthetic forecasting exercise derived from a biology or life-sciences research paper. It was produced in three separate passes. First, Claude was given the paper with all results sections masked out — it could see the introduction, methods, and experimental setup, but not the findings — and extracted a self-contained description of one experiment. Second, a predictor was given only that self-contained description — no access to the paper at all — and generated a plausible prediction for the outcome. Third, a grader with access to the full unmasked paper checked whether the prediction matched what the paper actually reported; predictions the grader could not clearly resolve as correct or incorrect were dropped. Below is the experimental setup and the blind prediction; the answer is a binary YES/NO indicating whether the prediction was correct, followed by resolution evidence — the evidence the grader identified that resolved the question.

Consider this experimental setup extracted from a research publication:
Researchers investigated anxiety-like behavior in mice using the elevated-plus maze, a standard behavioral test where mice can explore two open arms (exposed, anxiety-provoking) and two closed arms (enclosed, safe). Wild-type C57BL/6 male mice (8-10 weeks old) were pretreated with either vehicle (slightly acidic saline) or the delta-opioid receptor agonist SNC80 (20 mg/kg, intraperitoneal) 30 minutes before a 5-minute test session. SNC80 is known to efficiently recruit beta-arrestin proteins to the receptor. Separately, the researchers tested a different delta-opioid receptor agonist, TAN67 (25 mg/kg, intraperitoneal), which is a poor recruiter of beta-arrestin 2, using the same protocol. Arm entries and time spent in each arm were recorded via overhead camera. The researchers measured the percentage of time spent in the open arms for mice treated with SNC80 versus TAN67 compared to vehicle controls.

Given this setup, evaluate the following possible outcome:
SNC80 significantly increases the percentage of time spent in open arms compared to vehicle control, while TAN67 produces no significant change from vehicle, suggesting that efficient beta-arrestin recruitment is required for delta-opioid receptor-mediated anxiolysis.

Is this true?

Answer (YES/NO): YES